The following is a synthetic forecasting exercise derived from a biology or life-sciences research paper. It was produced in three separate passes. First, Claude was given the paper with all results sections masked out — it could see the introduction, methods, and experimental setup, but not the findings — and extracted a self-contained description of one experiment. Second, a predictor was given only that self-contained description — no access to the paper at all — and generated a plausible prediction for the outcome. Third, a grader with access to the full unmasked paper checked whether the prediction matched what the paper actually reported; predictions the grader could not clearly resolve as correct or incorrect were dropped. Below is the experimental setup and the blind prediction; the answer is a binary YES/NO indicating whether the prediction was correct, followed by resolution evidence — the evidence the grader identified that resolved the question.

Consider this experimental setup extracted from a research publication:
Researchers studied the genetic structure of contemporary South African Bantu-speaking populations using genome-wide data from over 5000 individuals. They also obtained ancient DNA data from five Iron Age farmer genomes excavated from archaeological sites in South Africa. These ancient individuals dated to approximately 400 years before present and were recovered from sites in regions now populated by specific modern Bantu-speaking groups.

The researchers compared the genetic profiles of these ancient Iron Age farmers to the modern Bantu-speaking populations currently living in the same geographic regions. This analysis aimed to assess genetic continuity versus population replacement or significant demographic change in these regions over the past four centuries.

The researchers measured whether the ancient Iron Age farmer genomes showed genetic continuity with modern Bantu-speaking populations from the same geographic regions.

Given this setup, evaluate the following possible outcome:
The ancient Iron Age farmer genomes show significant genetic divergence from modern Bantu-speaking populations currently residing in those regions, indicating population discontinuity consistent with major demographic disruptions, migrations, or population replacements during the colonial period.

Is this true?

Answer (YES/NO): NO